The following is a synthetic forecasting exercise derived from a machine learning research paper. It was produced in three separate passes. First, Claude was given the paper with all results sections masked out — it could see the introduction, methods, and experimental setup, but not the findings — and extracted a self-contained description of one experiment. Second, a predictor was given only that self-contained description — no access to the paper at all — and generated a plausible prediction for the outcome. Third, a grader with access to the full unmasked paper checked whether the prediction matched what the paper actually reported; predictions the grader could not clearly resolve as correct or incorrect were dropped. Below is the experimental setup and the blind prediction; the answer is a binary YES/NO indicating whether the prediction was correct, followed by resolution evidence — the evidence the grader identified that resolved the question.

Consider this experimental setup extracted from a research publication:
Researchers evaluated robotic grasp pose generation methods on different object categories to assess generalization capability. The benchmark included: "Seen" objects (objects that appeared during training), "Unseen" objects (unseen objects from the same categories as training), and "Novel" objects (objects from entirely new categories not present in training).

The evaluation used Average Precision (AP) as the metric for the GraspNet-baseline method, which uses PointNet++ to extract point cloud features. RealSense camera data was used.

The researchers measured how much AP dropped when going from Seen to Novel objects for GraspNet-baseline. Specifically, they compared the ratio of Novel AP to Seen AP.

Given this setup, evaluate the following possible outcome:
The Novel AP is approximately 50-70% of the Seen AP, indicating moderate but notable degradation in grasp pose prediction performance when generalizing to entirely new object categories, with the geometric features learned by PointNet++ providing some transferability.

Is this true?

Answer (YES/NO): NO